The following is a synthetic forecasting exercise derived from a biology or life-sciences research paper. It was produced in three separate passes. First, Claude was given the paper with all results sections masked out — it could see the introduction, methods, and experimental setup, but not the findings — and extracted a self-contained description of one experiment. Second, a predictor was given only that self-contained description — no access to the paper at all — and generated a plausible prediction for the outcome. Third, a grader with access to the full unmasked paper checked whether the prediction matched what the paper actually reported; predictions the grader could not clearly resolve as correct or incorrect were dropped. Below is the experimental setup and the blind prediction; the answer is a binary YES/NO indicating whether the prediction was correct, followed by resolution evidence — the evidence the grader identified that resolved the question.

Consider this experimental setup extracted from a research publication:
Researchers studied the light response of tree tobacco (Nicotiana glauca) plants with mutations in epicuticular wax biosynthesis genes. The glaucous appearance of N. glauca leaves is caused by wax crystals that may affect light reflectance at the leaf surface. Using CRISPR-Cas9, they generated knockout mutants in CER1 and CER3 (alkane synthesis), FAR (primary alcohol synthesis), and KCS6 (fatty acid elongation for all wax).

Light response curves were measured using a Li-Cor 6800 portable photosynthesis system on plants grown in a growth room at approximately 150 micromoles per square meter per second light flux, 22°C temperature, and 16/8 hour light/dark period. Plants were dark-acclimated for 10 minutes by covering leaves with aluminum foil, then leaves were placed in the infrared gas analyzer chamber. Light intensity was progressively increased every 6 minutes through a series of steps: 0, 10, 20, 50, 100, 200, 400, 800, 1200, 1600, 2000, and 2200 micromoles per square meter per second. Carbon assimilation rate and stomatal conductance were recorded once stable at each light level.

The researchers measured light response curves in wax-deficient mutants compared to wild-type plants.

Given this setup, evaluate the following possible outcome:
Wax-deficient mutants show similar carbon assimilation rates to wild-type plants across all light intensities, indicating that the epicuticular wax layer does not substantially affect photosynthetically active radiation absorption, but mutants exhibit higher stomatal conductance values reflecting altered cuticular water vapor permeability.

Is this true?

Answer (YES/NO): NO